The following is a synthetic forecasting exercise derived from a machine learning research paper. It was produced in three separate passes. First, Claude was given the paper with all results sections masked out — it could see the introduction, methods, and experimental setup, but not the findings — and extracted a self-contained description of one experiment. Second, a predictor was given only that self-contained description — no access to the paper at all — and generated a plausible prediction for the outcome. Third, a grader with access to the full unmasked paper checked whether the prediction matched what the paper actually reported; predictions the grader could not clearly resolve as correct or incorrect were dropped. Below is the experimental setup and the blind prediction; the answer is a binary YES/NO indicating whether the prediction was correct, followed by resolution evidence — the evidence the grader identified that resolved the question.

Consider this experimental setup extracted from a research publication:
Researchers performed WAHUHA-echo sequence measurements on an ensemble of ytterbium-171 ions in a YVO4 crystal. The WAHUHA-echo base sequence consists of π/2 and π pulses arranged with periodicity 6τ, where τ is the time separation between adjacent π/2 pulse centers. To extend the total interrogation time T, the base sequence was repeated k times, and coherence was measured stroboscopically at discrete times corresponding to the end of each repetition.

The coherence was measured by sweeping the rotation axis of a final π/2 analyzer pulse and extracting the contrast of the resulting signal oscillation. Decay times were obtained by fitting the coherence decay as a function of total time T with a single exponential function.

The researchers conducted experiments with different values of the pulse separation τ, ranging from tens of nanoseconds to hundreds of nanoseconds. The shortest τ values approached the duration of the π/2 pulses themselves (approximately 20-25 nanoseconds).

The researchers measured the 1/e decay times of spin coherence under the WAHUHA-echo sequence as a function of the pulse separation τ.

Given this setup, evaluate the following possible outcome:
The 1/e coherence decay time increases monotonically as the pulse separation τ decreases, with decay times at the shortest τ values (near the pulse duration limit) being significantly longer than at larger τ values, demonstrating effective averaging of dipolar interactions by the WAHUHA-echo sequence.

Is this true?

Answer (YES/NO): NO